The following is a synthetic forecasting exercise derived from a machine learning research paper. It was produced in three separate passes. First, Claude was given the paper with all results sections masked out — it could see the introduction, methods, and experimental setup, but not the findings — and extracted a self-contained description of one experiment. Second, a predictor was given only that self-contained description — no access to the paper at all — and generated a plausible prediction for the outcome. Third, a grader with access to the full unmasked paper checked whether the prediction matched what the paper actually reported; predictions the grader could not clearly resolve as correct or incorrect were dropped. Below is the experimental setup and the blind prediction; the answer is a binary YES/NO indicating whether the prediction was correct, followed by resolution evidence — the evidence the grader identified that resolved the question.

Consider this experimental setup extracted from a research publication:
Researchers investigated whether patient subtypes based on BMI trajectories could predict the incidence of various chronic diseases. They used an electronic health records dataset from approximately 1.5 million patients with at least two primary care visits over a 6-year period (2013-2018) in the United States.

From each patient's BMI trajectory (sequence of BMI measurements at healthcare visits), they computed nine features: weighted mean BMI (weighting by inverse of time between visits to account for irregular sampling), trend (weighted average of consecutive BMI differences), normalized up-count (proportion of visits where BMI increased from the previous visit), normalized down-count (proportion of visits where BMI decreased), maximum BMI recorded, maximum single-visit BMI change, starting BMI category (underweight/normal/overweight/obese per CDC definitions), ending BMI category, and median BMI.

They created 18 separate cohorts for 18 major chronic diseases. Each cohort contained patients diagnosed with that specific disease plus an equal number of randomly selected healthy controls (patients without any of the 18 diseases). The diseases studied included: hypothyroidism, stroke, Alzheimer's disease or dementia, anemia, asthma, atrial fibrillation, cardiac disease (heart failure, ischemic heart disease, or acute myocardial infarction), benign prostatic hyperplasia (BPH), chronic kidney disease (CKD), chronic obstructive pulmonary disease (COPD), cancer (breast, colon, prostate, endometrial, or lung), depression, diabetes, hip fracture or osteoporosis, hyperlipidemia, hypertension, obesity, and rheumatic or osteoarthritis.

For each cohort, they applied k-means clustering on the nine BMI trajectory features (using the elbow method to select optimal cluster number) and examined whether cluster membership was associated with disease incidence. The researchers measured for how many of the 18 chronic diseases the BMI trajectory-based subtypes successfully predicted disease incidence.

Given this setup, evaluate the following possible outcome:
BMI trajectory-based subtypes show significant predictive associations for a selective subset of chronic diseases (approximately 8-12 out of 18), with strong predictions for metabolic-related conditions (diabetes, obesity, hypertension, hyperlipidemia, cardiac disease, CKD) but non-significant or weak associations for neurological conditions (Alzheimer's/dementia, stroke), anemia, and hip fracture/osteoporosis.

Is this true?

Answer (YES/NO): NO